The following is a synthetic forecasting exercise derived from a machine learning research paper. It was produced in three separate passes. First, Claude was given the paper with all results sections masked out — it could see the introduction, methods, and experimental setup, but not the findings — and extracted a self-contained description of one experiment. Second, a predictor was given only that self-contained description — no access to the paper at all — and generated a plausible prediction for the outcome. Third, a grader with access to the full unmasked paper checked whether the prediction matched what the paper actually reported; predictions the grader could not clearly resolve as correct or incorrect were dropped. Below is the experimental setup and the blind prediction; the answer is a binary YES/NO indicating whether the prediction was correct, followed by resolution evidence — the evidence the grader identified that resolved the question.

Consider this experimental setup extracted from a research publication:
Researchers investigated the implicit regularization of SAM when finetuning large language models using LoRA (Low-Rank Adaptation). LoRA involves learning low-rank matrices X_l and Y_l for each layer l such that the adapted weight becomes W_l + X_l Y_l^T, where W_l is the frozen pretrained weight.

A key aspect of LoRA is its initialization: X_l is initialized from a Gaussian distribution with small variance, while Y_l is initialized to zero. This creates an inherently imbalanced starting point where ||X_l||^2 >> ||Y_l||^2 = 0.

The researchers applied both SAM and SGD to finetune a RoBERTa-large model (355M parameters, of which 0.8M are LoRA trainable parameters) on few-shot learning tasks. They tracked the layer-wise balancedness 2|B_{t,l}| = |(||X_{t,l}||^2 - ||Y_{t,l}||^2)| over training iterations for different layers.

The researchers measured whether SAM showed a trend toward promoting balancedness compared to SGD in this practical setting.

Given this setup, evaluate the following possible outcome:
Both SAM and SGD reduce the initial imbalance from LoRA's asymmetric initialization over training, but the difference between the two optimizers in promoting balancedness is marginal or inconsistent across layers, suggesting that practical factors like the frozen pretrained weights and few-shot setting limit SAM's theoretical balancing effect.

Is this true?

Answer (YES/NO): NO